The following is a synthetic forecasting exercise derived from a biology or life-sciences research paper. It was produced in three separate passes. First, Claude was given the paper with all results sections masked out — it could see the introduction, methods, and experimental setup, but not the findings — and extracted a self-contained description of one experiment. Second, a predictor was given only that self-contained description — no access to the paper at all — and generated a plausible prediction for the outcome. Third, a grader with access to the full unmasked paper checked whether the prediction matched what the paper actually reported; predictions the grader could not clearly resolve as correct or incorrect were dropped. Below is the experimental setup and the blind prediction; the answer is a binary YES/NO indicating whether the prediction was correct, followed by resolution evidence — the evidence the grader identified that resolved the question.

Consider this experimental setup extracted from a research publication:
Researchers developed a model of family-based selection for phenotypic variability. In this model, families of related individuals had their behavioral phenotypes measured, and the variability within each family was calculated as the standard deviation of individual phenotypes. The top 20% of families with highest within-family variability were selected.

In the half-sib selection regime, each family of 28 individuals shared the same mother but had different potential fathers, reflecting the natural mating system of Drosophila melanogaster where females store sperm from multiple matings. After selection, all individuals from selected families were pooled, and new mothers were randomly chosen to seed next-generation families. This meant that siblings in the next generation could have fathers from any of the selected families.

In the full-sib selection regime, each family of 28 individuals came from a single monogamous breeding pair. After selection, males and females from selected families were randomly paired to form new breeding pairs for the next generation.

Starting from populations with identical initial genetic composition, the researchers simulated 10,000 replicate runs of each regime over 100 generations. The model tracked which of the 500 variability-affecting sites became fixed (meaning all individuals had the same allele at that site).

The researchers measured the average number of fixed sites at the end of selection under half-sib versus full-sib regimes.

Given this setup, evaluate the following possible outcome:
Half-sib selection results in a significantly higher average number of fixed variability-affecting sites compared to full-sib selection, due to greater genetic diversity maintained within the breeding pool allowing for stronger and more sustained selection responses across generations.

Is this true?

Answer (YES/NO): NO